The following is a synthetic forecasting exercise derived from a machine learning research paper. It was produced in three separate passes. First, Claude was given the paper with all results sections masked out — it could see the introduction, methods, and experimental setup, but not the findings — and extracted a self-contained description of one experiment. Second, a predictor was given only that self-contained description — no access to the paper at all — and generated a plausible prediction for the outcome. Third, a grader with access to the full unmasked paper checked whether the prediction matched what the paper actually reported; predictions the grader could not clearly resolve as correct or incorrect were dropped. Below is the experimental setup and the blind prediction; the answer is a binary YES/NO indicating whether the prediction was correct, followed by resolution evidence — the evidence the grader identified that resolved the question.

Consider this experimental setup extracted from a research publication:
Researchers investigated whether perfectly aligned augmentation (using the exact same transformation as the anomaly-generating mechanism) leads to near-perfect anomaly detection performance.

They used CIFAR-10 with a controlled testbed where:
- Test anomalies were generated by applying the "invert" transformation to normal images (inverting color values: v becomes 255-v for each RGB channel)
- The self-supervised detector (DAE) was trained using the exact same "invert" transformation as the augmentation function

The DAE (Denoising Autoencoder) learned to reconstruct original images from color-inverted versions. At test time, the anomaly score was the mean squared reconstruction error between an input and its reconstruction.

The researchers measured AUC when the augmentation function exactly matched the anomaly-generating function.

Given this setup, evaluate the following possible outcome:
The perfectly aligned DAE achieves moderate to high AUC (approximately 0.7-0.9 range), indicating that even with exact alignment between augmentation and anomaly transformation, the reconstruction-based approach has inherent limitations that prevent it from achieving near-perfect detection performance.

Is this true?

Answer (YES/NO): NO